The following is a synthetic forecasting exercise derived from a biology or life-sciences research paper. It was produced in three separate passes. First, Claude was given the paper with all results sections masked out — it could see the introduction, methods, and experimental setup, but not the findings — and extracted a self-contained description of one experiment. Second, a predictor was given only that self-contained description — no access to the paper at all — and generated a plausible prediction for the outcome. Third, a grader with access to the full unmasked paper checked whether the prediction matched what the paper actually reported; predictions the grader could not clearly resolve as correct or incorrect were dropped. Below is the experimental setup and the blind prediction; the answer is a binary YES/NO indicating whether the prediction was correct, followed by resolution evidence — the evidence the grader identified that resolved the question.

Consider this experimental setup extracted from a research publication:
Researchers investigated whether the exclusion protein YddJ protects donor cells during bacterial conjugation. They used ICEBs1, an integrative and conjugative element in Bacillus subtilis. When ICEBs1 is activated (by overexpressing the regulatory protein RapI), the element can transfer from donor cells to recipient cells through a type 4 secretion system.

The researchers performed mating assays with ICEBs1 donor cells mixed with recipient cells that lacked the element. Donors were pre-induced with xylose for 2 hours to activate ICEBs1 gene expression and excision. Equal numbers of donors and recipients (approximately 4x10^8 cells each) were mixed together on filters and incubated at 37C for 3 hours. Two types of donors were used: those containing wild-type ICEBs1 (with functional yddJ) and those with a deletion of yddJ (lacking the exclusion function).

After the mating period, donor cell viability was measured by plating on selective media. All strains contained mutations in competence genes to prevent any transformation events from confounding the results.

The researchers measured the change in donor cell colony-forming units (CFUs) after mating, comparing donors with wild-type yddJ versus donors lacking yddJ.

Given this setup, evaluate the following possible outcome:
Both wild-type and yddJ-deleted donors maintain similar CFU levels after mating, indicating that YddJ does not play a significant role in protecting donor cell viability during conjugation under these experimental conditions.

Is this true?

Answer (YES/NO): NO